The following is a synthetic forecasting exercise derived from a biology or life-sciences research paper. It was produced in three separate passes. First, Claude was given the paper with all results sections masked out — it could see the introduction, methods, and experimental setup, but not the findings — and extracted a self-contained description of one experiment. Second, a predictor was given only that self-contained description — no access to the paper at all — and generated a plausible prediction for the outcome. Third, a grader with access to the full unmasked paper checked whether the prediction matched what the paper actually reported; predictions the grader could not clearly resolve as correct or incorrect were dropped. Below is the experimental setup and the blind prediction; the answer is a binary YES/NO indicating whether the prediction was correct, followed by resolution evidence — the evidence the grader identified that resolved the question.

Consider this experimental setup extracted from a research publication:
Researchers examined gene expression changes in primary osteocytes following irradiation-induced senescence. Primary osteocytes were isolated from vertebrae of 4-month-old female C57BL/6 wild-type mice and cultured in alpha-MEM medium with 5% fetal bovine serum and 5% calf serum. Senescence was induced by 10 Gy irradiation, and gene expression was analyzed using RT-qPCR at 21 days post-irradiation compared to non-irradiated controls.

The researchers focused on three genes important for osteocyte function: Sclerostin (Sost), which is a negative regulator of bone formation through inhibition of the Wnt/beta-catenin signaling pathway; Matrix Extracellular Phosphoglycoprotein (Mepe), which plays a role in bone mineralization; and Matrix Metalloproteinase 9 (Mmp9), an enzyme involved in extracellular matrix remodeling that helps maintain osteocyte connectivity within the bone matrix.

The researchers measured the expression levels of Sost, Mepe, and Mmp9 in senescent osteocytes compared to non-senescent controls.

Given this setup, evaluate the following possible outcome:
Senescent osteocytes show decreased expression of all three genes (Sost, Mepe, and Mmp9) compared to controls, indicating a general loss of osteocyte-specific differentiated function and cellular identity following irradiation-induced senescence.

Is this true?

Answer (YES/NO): NO